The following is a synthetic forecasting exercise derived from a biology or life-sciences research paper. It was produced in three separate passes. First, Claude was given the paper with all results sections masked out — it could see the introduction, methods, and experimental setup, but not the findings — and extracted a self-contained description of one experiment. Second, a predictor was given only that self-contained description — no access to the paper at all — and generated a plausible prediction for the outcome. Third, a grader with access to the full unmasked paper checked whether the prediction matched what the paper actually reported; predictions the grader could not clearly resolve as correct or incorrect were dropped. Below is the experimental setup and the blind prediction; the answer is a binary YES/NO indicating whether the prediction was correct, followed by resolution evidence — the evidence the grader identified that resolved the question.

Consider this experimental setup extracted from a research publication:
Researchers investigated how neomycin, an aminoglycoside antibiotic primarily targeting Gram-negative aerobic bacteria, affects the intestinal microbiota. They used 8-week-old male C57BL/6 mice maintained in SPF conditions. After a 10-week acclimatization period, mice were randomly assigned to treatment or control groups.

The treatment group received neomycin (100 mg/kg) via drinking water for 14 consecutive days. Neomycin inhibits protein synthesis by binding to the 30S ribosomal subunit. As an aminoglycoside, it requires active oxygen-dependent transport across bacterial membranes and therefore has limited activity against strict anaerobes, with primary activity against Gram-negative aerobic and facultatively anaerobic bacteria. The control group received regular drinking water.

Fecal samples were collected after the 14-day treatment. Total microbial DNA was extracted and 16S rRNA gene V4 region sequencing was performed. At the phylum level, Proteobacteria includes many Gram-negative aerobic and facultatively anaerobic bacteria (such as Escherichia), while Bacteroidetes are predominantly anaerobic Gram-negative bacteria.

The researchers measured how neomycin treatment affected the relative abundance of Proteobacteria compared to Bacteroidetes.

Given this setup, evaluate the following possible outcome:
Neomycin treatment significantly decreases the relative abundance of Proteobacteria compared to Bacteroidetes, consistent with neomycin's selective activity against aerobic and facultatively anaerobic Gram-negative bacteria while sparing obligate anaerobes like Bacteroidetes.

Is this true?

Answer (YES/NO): YES